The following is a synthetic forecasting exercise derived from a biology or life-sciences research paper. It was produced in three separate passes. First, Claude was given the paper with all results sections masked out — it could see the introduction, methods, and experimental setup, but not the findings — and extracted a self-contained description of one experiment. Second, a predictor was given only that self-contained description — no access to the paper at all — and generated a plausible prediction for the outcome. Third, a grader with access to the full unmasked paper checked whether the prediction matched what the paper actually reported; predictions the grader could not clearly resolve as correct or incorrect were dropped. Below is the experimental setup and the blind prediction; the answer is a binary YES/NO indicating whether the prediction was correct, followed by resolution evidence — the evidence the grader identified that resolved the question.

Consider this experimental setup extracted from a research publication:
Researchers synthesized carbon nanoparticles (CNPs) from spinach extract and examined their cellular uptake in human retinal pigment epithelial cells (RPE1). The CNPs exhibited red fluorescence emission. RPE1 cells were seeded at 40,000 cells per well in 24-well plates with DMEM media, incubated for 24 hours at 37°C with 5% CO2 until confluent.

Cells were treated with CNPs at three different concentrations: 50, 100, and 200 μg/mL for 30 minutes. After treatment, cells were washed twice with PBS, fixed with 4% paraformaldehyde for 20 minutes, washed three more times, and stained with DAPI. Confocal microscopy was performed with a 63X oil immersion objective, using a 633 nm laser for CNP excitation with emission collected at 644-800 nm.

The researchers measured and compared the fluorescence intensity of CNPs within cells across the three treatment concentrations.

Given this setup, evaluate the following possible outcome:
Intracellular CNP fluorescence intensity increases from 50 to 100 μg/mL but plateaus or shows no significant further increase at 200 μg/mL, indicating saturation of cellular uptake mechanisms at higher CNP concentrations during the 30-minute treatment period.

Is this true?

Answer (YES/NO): NO